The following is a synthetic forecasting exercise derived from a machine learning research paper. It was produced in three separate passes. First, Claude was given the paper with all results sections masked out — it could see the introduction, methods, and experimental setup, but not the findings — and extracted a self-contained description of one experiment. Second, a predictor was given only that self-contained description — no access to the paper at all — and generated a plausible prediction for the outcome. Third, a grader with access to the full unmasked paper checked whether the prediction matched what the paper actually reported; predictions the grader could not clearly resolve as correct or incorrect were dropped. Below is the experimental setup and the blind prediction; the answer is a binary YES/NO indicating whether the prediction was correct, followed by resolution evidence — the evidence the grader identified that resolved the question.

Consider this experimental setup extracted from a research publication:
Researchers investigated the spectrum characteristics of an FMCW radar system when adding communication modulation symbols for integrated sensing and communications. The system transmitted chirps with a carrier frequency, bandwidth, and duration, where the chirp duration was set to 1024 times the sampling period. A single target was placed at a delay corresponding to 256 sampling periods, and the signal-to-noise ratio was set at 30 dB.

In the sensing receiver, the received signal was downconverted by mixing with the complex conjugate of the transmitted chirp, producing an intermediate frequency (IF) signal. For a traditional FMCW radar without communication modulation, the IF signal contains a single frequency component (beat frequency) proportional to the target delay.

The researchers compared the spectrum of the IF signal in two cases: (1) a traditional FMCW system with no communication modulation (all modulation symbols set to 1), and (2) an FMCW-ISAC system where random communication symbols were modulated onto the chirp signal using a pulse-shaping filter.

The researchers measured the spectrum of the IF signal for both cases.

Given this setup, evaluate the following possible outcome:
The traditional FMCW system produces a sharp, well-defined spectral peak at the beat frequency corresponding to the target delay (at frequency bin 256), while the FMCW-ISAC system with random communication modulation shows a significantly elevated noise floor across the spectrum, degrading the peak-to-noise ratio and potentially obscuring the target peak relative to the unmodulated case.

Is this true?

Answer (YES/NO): NO